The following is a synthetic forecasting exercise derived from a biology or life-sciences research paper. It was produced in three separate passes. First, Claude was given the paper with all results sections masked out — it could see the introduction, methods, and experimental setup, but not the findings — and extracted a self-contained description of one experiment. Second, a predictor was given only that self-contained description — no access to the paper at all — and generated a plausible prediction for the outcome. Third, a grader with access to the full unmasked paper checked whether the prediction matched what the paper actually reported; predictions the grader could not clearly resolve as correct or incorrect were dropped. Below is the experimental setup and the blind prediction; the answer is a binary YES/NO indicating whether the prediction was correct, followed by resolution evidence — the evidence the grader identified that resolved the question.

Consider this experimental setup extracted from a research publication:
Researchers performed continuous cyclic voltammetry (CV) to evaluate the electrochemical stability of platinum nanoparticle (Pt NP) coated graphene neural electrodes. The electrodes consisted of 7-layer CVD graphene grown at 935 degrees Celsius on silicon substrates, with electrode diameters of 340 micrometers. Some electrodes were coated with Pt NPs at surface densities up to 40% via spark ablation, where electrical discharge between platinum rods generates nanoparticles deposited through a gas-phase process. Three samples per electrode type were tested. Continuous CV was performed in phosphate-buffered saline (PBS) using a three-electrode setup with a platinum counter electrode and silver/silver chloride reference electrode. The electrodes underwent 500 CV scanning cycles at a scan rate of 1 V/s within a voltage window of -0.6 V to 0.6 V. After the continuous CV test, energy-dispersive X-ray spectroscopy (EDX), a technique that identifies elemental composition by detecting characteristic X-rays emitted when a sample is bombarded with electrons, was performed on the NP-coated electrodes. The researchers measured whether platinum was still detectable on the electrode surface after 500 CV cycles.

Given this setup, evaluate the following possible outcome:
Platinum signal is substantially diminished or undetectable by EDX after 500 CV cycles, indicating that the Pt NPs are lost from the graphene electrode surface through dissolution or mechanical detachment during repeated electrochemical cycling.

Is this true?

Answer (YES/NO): NO